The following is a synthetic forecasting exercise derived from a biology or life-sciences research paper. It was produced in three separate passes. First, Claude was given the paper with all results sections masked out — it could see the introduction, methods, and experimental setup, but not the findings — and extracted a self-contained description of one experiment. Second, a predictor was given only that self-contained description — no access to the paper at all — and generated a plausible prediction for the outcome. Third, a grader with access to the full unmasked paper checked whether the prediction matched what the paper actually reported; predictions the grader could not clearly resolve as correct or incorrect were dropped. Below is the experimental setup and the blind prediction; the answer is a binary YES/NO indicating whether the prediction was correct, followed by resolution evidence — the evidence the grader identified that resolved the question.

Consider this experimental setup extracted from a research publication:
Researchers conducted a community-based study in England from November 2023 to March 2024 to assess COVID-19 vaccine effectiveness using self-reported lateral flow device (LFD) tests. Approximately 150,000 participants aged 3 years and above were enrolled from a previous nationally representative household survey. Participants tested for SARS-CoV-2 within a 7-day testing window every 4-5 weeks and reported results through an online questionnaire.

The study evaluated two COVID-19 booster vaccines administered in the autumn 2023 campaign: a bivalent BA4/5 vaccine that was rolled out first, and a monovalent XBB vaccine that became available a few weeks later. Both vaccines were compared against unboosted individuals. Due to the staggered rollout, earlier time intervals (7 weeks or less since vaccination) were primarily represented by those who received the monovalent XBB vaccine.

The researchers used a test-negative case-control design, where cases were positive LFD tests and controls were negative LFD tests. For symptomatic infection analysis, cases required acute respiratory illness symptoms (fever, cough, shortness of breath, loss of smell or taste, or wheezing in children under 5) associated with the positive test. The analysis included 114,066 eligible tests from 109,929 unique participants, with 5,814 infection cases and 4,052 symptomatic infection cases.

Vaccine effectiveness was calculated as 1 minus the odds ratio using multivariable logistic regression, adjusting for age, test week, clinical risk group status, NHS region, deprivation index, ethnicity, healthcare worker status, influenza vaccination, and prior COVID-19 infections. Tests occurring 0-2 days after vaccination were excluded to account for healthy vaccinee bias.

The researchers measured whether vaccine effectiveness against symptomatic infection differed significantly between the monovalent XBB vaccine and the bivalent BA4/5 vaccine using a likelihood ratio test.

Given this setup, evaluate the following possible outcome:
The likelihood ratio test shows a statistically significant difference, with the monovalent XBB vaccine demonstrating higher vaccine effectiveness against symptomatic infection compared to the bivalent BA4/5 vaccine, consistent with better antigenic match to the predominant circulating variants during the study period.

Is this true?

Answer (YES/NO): YES